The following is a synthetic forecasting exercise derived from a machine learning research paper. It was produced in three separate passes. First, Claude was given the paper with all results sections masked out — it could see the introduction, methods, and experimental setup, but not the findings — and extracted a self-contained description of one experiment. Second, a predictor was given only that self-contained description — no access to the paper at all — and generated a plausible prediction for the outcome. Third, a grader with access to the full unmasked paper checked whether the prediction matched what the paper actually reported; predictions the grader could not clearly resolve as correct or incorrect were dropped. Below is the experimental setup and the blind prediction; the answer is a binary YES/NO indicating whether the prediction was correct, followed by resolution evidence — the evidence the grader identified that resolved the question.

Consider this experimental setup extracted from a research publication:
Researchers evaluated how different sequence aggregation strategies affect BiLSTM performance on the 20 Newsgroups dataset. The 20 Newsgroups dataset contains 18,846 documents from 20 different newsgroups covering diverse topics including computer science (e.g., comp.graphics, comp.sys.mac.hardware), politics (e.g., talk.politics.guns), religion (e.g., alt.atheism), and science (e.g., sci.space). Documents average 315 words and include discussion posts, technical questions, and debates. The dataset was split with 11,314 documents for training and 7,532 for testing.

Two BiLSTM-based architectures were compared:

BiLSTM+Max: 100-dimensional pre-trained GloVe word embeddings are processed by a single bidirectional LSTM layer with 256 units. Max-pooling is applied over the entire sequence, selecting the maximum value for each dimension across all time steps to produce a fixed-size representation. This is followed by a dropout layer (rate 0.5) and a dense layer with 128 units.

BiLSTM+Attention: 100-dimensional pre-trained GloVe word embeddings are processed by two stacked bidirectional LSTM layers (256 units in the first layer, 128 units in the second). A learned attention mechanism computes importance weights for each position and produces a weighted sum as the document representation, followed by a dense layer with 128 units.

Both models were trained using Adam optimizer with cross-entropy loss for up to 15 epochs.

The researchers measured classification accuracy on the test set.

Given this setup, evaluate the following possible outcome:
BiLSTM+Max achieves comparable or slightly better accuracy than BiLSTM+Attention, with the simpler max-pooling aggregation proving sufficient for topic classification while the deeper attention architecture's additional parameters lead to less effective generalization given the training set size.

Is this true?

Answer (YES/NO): YES